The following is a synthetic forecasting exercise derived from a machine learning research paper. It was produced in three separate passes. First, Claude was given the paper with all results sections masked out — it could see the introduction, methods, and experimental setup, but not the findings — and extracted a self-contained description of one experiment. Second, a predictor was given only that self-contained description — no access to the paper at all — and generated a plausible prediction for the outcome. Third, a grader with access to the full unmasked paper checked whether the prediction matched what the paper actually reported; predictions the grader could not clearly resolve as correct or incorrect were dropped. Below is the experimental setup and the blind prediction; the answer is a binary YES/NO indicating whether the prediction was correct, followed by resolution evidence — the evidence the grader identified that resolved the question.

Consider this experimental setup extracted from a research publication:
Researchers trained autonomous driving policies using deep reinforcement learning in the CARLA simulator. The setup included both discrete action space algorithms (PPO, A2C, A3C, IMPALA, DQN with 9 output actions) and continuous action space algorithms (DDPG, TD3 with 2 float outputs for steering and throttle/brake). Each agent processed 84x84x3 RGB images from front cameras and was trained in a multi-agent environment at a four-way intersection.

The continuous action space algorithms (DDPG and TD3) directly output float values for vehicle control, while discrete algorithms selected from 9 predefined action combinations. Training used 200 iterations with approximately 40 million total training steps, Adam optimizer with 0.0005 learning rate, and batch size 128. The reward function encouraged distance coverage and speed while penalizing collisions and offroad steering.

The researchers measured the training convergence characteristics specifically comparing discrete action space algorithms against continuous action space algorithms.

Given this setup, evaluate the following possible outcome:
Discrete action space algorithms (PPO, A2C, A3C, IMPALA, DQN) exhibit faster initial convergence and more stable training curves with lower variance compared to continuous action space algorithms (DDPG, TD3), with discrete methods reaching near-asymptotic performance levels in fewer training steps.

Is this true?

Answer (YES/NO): NO